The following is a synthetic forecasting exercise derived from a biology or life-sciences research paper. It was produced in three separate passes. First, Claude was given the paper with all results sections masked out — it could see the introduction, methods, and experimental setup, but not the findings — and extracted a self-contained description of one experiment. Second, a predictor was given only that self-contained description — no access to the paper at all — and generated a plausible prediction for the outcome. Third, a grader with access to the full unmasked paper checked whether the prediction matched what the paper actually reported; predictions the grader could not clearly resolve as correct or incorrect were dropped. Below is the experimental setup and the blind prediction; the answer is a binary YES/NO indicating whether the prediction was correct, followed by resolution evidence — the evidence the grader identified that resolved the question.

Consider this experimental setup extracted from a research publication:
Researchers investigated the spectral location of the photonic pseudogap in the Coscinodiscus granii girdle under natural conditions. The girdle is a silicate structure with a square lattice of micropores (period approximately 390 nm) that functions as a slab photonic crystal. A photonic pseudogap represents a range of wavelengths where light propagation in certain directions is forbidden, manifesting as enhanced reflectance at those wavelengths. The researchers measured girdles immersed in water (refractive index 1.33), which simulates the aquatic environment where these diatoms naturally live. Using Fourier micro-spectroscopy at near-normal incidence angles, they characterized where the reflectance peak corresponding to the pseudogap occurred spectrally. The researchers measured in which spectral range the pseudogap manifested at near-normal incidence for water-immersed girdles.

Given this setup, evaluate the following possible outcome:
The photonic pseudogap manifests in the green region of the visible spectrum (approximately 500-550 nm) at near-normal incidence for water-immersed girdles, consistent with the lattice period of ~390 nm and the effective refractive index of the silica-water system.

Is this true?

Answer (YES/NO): NO